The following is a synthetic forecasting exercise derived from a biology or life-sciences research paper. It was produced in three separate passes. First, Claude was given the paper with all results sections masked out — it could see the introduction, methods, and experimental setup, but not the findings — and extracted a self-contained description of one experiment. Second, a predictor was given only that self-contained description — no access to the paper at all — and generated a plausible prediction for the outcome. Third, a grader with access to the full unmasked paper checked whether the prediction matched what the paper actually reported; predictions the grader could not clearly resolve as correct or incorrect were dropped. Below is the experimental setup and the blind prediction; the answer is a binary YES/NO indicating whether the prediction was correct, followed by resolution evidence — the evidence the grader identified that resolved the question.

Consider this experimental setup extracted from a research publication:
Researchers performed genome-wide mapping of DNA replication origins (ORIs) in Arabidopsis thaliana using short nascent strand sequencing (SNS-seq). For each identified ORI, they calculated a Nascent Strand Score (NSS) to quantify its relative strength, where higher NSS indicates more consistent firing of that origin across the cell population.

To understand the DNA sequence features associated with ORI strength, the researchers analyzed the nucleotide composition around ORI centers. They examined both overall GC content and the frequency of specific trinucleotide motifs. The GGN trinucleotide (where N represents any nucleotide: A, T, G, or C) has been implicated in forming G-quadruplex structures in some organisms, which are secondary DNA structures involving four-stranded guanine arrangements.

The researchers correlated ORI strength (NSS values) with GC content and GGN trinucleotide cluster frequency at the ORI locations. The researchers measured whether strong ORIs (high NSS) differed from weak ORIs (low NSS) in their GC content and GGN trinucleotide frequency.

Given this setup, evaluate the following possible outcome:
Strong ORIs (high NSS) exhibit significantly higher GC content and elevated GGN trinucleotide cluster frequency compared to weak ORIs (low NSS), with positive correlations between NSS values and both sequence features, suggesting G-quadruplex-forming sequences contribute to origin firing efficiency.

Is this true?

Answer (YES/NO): YES